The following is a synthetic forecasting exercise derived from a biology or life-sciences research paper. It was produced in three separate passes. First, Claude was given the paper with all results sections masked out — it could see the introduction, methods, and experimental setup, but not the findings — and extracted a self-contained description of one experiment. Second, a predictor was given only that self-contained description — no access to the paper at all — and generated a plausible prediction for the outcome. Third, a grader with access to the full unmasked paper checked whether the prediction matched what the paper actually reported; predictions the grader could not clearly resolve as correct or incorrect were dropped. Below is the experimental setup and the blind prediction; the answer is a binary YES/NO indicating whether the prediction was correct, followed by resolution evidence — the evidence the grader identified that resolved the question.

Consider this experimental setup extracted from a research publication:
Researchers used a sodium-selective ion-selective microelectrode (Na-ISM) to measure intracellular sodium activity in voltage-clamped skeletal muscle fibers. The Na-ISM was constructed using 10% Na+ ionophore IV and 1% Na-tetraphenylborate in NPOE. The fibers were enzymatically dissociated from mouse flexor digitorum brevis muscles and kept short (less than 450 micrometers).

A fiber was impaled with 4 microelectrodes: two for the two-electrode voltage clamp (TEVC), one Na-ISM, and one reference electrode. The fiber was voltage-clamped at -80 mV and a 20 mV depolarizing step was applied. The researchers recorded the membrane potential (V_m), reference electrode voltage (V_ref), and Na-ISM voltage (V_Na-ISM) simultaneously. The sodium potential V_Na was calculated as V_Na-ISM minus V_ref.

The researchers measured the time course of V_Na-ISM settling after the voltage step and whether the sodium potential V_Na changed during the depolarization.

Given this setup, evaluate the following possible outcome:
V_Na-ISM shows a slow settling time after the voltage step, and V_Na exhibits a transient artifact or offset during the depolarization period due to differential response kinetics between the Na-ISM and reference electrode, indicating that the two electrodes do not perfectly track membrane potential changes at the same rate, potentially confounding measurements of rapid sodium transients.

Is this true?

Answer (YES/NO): YES